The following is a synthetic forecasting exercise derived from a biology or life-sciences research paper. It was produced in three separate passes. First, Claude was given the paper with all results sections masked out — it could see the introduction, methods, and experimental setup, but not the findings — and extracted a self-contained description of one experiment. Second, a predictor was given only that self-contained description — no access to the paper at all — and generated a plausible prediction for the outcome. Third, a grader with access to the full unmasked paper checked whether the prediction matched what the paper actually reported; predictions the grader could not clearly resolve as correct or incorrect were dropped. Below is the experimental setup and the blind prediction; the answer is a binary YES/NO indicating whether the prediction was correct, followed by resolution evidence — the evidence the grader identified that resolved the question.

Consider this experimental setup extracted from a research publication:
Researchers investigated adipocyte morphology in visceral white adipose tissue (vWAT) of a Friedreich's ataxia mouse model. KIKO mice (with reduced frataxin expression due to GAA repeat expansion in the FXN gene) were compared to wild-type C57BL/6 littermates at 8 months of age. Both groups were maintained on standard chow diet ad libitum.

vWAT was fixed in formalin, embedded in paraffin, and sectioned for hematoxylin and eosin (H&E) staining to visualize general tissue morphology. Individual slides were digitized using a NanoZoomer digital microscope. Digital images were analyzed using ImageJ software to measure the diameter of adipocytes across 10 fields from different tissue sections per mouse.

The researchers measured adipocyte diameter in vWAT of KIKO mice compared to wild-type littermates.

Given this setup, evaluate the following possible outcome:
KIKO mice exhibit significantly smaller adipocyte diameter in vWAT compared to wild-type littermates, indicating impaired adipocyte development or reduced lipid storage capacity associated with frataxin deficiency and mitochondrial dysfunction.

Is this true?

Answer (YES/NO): NO